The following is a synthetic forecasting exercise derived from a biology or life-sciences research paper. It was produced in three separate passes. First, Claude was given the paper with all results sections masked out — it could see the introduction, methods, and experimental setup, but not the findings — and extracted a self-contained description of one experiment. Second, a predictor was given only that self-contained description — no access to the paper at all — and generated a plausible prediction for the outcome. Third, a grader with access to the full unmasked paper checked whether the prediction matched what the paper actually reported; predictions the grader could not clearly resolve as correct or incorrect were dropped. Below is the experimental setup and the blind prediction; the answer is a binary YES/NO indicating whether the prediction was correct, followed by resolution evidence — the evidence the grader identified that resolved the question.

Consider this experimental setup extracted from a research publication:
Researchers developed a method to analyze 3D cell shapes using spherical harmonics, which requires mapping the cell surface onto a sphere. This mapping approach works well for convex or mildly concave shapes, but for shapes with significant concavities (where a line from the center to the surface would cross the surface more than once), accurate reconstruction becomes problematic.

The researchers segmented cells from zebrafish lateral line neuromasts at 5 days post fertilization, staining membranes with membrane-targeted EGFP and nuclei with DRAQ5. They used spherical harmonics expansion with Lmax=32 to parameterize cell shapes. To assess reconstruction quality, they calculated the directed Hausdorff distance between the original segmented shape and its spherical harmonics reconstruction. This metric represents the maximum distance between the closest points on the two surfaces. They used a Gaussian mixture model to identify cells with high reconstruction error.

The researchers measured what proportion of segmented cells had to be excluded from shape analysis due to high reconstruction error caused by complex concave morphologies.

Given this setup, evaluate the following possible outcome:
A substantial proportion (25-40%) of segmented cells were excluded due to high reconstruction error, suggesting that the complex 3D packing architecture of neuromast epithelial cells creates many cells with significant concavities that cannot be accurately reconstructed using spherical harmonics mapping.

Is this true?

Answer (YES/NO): NO